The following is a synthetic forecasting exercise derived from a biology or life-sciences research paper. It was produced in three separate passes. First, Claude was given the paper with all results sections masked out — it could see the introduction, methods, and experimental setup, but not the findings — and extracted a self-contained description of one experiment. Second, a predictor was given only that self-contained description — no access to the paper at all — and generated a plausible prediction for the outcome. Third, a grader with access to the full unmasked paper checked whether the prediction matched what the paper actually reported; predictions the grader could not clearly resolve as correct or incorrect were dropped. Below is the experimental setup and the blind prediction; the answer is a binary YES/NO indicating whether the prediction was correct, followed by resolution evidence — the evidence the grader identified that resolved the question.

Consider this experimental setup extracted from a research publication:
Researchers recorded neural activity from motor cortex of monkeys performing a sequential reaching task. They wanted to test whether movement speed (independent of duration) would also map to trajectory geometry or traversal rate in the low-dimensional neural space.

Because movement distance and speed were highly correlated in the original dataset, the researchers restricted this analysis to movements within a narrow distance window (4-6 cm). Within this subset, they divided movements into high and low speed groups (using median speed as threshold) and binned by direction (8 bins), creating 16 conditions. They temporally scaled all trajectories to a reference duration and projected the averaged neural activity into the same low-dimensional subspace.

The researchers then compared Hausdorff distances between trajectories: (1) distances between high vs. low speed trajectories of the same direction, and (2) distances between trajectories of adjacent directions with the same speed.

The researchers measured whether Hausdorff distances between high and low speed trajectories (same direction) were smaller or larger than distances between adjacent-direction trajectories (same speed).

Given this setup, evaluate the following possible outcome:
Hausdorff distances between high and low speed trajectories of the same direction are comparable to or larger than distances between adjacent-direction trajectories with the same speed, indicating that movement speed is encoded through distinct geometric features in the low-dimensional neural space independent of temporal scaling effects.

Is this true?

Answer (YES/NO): NO